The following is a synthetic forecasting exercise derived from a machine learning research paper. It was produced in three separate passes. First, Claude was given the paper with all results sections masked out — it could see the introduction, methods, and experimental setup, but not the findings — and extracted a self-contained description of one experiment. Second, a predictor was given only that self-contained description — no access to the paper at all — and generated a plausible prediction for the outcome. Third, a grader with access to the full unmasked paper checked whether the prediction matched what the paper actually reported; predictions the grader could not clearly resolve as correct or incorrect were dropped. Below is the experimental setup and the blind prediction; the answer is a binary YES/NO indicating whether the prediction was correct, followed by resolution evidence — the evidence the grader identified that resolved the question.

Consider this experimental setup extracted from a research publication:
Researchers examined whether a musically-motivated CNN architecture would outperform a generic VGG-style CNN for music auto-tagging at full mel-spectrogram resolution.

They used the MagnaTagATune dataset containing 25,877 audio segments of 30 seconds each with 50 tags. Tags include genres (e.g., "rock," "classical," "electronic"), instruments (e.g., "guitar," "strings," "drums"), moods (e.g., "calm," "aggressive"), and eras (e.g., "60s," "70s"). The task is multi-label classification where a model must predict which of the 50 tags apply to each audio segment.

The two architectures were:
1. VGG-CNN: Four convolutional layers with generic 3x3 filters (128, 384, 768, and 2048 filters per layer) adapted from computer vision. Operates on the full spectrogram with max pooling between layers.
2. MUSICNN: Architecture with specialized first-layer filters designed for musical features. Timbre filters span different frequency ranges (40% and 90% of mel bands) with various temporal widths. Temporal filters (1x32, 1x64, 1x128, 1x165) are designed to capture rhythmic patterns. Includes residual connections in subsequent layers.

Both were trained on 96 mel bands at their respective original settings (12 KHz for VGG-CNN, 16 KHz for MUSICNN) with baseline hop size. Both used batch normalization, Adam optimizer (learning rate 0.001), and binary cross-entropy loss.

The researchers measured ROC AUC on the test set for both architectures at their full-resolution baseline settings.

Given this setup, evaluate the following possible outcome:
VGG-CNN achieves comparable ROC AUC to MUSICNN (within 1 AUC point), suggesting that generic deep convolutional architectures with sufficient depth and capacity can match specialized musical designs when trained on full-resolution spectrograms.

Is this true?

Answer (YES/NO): NO